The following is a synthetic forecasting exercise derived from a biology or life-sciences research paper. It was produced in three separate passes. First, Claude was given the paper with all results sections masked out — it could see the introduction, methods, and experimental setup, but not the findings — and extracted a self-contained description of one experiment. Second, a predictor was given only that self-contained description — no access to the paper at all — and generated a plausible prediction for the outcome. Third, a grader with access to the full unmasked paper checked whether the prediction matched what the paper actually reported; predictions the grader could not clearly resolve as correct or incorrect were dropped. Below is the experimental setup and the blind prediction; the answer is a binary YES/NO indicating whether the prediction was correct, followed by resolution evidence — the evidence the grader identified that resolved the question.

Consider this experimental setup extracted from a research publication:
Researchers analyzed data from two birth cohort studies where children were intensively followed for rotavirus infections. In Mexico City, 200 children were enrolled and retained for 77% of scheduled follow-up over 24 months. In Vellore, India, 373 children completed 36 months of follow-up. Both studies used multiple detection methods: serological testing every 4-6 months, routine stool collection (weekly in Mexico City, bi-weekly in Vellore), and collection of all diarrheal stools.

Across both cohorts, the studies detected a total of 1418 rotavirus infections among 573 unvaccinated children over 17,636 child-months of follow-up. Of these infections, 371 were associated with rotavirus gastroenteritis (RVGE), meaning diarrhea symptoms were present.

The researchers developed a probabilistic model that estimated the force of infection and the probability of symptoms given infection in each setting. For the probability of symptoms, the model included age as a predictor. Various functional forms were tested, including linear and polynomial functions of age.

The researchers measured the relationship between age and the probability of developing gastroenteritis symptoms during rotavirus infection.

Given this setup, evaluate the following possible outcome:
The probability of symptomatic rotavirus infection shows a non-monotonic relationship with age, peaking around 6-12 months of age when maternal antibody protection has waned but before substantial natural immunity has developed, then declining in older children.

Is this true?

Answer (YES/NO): NO